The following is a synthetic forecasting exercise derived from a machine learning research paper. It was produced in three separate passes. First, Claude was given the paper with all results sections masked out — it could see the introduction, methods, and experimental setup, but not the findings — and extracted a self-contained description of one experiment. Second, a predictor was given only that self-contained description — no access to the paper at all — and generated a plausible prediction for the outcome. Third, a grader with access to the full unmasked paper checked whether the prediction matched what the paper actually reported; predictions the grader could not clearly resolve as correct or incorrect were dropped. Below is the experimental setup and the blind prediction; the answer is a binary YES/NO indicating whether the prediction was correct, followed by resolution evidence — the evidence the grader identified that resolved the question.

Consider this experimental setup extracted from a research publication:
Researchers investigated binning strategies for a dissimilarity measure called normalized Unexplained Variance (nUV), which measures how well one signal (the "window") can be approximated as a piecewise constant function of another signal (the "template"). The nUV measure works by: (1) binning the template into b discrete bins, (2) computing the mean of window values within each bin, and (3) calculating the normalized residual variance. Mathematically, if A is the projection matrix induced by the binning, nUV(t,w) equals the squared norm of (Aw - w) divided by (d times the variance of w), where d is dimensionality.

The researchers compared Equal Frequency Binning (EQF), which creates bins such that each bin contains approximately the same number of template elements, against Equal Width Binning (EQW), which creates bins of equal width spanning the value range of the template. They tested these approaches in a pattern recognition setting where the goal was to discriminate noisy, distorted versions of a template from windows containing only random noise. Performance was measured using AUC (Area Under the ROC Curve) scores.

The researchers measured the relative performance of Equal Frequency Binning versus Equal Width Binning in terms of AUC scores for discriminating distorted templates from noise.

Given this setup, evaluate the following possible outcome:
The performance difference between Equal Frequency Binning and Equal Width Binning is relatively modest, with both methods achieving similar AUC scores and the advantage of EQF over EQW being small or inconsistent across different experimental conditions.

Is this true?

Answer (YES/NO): NO